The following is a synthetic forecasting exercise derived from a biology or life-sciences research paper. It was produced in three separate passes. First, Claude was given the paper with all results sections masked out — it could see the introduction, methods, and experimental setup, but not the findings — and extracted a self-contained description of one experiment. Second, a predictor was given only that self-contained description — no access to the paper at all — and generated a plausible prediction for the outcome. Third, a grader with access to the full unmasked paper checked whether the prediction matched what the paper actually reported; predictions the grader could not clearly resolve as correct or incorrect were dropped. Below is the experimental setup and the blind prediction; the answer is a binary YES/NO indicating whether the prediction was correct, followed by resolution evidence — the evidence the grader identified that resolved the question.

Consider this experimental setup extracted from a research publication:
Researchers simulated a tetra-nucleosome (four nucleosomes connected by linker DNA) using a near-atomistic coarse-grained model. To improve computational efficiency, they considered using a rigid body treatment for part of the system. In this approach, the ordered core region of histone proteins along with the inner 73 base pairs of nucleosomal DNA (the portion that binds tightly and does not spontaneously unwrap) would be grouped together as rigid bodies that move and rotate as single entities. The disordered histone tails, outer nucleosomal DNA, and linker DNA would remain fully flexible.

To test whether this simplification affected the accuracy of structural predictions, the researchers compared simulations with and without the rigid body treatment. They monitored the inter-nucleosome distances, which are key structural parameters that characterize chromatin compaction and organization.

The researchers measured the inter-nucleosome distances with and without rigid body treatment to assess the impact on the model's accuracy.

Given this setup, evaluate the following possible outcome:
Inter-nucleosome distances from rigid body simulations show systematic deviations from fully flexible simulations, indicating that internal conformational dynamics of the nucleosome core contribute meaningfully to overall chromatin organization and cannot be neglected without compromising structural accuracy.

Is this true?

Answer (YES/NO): NO